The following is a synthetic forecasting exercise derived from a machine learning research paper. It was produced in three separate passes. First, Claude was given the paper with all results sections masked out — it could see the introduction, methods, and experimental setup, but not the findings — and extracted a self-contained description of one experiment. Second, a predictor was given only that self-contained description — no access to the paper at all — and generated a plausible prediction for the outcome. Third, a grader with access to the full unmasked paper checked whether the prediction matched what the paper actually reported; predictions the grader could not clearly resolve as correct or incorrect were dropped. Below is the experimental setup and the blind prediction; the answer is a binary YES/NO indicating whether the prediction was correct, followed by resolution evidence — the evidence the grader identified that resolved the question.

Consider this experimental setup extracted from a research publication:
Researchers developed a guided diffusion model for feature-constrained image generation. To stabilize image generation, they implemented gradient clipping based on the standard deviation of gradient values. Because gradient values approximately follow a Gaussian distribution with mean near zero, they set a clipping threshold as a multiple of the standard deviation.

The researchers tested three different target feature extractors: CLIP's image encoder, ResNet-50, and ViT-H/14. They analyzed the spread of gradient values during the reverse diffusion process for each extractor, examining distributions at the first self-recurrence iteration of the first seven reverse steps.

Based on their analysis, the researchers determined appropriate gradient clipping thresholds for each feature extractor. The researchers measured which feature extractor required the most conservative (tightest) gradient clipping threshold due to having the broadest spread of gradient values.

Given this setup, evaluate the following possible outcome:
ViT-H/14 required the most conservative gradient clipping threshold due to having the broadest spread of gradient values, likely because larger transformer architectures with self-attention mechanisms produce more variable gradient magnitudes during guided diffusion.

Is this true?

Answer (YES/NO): YES